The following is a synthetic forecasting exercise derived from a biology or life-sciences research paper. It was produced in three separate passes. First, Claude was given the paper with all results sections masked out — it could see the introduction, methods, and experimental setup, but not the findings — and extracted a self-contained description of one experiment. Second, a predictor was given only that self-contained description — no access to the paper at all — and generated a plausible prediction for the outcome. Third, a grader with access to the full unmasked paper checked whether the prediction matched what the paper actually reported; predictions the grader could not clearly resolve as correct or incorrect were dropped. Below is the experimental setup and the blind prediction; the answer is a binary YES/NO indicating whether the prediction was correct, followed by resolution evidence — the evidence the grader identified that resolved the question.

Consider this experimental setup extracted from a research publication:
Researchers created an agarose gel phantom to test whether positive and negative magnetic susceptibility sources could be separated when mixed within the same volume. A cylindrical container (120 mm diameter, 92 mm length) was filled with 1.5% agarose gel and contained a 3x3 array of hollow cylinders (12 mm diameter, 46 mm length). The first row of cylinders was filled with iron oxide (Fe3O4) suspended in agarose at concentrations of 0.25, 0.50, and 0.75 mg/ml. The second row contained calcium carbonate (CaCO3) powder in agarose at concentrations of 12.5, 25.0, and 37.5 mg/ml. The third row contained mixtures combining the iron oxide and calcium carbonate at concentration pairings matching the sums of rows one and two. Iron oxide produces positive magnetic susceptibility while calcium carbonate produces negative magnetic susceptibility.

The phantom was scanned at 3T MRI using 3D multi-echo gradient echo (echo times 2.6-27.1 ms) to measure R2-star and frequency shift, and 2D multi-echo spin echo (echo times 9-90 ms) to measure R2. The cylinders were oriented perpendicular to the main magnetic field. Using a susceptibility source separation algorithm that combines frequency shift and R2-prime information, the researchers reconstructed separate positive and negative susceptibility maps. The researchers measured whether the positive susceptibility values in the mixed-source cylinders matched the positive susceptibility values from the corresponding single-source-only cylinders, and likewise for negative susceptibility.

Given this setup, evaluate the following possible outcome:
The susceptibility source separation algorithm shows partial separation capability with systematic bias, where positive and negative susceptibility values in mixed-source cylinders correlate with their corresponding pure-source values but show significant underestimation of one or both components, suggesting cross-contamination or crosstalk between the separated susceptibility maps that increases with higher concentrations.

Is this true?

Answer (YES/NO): NO